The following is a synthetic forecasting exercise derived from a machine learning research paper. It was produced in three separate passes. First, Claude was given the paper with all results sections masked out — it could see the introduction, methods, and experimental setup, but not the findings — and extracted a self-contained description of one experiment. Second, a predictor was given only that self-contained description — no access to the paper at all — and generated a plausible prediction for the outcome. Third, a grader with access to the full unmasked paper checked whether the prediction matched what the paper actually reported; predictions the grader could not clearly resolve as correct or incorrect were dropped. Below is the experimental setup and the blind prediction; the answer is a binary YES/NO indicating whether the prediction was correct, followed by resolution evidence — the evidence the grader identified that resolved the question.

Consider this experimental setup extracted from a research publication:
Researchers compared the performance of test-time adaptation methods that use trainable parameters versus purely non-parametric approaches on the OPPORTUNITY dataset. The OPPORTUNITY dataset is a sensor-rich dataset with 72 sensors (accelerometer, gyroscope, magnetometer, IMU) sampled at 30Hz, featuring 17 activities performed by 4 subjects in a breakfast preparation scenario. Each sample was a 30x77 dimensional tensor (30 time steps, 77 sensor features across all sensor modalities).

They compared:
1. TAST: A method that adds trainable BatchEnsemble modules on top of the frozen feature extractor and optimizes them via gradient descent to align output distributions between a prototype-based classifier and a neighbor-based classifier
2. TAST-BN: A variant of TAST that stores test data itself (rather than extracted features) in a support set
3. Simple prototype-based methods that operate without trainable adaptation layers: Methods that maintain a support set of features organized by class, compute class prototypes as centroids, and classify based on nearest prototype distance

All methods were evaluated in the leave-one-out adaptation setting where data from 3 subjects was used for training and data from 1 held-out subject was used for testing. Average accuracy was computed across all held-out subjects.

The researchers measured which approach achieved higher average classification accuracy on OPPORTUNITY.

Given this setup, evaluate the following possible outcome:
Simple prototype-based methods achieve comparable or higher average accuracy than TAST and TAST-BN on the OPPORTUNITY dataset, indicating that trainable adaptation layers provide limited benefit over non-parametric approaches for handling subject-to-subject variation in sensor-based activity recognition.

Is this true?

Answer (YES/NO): NO